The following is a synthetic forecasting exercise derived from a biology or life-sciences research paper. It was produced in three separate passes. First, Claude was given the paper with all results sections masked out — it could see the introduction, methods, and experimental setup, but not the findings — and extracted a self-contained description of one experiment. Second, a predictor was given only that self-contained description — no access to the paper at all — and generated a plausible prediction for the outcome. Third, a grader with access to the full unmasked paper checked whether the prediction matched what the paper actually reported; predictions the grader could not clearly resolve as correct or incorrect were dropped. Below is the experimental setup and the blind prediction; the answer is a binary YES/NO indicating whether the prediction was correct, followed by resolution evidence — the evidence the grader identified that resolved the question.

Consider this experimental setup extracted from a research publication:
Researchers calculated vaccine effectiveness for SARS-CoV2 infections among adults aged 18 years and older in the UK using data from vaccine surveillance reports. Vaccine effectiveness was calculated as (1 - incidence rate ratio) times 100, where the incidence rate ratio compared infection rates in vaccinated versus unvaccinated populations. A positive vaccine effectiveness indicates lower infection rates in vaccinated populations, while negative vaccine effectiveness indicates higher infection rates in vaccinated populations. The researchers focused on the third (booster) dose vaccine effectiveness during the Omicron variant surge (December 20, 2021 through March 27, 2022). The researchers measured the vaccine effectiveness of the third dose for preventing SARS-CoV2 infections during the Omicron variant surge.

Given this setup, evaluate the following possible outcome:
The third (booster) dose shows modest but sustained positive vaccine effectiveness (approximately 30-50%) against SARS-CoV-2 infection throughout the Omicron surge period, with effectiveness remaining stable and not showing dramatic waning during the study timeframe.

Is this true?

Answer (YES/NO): NO